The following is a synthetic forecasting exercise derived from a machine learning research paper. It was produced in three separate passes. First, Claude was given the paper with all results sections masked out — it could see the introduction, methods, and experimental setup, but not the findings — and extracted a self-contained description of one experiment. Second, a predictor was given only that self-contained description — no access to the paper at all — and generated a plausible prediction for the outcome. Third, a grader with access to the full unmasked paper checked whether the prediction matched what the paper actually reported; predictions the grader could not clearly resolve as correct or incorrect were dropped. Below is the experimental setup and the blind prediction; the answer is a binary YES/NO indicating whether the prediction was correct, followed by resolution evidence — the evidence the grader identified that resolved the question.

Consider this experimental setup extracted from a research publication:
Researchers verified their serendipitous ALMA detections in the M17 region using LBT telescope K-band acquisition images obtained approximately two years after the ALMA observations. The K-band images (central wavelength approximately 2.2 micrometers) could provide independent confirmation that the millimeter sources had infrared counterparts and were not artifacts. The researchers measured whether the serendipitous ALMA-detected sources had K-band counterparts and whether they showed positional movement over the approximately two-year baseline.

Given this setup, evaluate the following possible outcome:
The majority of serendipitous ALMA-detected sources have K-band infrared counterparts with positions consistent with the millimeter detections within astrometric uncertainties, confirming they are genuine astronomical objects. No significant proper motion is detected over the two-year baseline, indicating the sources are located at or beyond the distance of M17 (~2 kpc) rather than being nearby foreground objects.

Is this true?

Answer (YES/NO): NO